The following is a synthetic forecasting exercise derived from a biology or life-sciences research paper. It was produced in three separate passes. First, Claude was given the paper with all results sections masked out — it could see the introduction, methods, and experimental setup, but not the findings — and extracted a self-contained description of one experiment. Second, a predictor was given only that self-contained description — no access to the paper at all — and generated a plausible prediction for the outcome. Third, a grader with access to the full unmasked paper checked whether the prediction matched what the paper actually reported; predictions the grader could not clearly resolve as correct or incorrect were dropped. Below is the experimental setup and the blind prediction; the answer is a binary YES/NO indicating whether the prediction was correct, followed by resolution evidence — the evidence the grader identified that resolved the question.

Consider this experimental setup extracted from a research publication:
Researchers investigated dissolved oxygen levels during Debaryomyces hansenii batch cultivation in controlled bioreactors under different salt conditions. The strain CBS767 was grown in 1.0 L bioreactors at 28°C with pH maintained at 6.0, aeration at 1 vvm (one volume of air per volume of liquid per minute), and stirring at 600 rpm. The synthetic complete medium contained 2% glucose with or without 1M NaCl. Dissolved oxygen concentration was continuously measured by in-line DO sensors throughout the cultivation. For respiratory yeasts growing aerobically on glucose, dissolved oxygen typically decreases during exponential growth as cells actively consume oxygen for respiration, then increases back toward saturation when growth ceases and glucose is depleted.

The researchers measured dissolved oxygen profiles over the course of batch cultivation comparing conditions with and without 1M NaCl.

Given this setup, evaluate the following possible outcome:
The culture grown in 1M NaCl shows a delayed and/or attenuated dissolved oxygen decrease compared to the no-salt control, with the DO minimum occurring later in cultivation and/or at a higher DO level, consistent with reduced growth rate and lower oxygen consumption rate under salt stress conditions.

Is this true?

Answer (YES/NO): NO